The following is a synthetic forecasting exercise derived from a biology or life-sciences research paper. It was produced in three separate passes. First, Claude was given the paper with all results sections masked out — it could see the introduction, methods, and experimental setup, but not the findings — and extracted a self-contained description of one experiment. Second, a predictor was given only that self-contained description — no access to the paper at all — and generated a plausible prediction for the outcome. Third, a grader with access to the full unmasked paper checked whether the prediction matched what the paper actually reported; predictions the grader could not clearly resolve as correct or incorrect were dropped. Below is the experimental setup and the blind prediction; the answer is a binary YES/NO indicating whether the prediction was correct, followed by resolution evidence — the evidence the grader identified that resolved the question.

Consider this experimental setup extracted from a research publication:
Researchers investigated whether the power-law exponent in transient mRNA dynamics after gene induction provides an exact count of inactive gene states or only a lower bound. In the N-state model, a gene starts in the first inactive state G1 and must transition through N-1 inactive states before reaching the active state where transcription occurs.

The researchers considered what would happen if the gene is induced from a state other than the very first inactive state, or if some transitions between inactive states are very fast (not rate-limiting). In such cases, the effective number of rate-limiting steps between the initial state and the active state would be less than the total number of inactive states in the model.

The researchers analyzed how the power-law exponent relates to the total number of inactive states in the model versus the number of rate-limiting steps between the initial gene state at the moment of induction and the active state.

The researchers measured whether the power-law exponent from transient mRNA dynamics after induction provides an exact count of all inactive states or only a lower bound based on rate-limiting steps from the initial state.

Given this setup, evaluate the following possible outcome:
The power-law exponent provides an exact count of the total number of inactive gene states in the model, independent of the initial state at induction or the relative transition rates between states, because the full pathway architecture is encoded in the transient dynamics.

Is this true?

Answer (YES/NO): NO